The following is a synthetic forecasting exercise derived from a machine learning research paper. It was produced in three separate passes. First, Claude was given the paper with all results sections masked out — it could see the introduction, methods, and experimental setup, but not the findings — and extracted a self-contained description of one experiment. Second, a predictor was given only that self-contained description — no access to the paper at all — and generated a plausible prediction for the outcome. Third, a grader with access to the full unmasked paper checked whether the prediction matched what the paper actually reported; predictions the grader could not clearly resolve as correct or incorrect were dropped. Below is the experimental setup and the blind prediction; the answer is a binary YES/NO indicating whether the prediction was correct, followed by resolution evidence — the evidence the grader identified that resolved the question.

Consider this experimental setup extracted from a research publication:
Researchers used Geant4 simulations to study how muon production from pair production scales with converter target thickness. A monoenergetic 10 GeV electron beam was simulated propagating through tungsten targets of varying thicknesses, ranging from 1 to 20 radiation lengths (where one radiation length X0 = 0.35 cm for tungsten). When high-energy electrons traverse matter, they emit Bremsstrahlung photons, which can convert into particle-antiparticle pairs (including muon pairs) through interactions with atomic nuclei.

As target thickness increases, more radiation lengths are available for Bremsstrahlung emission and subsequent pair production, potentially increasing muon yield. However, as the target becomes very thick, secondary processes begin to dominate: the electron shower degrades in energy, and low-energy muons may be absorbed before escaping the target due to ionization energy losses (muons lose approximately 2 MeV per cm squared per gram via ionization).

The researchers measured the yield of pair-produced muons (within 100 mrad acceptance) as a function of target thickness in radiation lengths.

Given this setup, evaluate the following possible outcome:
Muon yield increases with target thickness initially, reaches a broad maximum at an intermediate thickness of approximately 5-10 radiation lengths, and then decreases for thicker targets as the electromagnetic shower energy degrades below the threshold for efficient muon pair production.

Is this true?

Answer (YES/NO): YES